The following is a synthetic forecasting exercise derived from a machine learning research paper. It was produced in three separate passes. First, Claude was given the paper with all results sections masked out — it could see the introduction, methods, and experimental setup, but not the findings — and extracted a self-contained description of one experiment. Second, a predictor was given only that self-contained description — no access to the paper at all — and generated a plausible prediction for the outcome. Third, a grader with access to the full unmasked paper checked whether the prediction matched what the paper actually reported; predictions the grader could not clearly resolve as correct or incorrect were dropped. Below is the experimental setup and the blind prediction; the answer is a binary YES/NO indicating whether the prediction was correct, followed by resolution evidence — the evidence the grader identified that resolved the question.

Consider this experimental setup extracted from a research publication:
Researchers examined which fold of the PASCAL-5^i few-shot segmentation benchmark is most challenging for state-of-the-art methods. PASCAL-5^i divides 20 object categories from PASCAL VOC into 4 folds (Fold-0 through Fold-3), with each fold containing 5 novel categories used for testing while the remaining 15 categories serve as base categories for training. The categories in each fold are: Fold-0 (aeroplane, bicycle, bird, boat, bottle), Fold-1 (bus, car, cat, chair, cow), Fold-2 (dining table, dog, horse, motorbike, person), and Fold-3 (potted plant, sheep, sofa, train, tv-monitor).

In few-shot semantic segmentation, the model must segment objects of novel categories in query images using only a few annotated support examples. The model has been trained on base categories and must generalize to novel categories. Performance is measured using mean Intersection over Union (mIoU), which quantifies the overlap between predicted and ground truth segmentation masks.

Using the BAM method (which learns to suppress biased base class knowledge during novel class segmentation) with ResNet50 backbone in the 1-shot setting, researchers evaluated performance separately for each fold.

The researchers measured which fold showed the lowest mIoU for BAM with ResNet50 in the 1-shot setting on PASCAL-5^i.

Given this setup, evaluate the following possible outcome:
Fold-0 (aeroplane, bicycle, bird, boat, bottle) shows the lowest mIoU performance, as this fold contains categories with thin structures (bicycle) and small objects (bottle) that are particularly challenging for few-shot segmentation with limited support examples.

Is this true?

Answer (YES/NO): NO